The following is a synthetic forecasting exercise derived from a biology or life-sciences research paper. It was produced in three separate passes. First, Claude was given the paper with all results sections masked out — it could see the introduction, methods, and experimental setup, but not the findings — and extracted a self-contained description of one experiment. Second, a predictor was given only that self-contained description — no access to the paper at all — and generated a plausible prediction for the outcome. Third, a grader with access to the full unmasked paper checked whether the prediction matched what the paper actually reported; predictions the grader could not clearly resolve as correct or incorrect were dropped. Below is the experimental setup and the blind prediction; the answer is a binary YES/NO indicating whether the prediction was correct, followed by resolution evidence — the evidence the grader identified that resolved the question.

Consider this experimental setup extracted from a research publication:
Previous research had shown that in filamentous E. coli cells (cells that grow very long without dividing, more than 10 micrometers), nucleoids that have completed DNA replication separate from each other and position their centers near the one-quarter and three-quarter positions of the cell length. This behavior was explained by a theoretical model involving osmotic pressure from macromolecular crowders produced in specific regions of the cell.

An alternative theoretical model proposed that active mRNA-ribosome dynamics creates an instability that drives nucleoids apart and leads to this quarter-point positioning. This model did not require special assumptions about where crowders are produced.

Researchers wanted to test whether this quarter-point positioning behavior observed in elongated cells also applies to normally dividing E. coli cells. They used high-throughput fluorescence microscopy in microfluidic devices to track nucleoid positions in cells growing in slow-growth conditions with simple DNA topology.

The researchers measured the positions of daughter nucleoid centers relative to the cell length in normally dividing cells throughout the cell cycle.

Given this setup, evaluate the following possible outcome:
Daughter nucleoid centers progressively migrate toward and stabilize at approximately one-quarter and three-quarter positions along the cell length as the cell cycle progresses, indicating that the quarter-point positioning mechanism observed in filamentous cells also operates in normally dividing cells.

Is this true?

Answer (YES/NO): NO